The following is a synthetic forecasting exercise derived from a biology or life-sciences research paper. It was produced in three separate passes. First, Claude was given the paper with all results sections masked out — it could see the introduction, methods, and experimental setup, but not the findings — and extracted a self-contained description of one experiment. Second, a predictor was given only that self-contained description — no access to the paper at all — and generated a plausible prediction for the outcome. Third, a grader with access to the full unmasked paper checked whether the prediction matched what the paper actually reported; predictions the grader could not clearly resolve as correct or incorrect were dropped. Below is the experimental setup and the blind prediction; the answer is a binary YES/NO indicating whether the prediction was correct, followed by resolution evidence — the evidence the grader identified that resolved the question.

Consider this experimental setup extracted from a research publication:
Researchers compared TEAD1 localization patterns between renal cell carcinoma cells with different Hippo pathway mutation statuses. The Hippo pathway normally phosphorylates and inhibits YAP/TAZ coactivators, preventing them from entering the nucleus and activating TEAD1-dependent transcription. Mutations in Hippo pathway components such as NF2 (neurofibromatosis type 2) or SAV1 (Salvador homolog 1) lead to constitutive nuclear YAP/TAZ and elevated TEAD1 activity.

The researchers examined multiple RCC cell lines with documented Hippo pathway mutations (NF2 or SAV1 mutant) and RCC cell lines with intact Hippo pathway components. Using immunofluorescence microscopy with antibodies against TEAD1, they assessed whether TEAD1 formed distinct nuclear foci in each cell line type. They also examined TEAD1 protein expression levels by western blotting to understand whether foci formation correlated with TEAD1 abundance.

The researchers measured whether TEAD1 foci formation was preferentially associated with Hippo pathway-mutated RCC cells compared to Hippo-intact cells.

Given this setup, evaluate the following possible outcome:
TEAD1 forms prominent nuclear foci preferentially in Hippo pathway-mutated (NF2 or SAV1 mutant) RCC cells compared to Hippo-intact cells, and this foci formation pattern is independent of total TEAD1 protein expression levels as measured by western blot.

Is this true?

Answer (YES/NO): NO